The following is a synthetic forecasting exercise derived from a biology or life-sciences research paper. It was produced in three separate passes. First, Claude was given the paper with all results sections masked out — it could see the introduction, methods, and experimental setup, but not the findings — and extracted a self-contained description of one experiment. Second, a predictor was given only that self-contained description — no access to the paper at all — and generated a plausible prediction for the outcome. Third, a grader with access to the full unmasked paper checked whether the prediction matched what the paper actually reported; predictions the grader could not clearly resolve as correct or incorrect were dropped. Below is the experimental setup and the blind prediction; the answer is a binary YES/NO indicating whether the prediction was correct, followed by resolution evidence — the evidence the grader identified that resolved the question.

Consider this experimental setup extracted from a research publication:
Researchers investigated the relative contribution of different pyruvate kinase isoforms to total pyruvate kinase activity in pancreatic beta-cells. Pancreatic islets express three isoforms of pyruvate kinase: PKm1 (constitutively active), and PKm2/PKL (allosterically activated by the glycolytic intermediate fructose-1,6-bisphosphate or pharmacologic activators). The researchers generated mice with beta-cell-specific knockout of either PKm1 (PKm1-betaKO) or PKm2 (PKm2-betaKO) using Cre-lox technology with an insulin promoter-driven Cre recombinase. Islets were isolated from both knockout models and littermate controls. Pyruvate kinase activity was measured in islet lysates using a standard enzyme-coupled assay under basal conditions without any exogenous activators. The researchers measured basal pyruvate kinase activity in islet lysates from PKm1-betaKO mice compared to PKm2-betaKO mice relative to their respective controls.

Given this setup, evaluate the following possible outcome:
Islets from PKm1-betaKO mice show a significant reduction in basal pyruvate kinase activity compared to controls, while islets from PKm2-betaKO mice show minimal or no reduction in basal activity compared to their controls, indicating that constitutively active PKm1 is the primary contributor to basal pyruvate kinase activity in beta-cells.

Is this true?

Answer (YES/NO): NO